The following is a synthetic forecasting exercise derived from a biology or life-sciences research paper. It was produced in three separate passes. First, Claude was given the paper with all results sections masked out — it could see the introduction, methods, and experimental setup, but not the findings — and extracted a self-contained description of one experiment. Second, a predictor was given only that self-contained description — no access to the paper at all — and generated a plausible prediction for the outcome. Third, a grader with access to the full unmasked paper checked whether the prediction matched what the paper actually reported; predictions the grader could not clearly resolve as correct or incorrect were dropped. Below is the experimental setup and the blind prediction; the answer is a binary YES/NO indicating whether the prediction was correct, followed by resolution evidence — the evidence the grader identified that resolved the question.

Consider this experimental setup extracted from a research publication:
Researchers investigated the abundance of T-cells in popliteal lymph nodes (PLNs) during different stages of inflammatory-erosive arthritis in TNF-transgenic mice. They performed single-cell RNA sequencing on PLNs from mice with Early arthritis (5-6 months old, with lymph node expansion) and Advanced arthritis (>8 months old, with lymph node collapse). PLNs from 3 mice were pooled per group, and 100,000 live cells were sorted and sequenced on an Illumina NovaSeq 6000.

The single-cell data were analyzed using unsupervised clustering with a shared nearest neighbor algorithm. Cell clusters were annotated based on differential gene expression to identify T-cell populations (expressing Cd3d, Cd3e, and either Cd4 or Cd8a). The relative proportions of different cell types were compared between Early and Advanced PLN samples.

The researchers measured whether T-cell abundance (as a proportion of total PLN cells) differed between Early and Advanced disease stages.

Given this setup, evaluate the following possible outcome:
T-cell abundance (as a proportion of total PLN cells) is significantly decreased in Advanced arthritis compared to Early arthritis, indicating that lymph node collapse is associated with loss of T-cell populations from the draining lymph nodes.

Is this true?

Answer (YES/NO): NO